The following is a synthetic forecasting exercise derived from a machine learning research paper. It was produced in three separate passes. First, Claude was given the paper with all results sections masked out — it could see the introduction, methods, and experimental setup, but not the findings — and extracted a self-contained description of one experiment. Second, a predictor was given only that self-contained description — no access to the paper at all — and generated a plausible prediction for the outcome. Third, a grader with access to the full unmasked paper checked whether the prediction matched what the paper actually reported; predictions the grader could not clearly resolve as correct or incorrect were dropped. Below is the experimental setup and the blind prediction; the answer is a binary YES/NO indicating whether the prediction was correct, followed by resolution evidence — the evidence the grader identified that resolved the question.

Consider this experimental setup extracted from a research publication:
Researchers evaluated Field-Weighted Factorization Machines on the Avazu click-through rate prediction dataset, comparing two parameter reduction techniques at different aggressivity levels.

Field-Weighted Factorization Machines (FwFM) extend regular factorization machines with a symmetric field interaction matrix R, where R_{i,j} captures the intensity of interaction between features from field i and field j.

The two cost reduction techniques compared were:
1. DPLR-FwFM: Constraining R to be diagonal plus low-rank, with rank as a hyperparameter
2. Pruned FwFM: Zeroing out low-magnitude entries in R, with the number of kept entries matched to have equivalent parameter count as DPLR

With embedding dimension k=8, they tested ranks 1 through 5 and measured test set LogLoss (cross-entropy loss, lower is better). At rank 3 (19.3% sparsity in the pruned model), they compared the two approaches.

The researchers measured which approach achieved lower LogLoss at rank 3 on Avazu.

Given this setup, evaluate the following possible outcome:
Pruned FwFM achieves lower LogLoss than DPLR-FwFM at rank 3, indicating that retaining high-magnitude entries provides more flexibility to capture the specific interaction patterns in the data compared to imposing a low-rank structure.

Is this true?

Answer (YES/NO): NO